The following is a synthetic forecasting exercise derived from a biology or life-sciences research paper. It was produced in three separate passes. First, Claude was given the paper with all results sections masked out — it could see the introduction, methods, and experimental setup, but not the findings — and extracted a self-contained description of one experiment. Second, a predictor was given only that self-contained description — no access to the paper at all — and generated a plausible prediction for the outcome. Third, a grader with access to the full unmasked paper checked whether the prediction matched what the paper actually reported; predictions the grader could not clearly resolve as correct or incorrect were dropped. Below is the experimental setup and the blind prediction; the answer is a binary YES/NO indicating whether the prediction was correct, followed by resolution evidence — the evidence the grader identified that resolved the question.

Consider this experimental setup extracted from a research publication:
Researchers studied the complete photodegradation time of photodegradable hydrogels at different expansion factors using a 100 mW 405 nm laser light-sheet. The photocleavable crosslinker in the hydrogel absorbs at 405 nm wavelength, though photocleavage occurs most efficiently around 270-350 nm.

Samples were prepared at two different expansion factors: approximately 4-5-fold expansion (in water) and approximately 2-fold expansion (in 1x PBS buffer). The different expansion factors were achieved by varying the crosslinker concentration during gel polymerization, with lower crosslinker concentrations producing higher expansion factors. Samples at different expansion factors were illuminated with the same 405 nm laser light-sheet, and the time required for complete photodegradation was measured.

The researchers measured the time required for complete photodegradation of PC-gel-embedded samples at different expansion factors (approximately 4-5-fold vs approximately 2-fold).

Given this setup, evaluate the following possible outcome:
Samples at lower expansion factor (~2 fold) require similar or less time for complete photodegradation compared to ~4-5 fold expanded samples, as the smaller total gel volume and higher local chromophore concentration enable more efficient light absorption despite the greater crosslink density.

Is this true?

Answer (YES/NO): NO